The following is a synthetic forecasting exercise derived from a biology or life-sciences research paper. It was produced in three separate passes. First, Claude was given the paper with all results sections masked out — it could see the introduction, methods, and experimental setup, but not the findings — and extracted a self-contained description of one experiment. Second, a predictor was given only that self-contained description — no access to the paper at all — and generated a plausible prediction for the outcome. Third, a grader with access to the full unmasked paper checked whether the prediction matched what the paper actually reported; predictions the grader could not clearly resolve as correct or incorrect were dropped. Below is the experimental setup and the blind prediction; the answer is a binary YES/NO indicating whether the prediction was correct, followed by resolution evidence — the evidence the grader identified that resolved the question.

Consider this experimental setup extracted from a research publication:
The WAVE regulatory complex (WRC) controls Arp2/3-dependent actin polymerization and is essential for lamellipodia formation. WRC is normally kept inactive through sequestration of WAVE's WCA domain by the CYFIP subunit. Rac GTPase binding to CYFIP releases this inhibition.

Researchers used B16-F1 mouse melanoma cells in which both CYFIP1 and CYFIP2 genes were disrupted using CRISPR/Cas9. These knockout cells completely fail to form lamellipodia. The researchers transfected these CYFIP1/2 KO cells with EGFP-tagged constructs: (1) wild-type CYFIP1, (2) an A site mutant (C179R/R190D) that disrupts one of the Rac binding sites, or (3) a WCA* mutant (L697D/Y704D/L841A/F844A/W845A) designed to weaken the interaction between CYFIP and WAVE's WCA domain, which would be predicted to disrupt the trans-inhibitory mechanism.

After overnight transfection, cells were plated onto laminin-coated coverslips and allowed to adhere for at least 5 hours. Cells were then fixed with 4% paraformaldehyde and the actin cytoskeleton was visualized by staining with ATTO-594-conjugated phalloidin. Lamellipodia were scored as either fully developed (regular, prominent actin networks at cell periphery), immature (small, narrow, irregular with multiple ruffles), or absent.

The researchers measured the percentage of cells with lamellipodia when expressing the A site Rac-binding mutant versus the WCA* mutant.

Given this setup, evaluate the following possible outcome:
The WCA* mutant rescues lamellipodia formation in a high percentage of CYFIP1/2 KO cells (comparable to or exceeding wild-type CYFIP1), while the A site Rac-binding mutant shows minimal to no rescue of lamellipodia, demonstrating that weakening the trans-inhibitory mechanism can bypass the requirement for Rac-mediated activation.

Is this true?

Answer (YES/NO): YES